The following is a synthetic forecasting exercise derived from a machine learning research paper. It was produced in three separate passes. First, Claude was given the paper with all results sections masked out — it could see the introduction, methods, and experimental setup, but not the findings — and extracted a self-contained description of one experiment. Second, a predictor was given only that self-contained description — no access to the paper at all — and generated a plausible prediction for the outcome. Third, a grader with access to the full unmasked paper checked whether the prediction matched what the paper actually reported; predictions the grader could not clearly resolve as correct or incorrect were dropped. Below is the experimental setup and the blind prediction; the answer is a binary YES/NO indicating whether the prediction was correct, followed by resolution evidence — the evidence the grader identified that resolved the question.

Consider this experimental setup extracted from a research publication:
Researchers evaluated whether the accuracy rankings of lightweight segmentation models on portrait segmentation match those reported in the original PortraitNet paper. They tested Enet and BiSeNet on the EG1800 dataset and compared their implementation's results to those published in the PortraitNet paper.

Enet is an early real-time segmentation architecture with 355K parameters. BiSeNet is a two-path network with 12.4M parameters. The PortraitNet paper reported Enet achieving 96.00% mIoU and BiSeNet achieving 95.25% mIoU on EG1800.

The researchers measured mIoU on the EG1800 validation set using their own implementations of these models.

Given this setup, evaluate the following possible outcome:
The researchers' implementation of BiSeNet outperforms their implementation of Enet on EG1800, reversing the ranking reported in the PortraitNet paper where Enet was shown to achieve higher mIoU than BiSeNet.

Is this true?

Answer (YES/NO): NO